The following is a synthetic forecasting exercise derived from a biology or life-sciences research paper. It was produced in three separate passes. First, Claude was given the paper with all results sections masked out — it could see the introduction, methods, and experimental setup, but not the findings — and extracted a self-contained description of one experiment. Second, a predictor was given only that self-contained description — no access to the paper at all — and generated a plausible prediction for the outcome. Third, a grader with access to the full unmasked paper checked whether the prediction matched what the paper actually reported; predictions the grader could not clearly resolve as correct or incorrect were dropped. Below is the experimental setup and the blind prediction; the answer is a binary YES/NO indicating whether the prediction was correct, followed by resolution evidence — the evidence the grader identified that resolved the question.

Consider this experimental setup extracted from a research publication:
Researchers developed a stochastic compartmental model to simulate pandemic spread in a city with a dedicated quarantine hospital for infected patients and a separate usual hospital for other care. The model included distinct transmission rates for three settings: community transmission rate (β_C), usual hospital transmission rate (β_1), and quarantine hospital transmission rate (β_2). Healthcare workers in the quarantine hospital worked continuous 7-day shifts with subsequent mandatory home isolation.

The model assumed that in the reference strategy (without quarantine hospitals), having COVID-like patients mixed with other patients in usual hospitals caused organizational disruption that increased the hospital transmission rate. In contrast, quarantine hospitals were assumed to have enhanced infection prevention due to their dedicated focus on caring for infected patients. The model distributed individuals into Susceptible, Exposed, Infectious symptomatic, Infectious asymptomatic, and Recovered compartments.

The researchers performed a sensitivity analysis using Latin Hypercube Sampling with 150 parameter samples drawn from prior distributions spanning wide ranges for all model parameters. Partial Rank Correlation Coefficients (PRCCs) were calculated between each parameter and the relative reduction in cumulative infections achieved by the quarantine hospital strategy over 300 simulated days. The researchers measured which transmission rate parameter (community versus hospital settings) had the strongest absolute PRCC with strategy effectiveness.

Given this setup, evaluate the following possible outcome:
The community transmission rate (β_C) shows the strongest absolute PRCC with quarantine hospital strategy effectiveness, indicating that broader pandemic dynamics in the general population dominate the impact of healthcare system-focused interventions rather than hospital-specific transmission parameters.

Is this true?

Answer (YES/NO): YES